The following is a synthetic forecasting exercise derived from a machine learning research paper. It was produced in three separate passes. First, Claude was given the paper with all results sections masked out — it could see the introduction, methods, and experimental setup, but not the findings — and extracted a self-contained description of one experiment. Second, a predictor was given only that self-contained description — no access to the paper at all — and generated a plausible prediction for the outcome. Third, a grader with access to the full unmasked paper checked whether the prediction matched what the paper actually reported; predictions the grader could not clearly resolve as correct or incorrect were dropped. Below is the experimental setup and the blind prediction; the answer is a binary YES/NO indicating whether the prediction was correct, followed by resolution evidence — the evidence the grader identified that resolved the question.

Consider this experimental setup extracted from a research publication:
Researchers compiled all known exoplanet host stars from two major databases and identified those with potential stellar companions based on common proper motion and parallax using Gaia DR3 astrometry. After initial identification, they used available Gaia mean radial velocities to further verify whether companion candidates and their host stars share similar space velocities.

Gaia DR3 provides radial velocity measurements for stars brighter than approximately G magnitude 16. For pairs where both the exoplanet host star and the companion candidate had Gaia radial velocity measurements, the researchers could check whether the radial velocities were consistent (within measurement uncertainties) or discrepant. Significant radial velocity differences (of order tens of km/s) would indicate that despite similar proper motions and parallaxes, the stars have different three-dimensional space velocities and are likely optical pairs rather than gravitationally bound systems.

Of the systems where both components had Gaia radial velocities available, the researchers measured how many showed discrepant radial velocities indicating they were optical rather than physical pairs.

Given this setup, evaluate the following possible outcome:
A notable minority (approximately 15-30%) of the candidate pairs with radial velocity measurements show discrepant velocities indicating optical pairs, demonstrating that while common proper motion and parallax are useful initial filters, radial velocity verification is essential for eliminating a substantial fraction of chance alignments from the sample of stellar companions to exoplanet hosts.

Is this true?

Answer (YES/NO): NO